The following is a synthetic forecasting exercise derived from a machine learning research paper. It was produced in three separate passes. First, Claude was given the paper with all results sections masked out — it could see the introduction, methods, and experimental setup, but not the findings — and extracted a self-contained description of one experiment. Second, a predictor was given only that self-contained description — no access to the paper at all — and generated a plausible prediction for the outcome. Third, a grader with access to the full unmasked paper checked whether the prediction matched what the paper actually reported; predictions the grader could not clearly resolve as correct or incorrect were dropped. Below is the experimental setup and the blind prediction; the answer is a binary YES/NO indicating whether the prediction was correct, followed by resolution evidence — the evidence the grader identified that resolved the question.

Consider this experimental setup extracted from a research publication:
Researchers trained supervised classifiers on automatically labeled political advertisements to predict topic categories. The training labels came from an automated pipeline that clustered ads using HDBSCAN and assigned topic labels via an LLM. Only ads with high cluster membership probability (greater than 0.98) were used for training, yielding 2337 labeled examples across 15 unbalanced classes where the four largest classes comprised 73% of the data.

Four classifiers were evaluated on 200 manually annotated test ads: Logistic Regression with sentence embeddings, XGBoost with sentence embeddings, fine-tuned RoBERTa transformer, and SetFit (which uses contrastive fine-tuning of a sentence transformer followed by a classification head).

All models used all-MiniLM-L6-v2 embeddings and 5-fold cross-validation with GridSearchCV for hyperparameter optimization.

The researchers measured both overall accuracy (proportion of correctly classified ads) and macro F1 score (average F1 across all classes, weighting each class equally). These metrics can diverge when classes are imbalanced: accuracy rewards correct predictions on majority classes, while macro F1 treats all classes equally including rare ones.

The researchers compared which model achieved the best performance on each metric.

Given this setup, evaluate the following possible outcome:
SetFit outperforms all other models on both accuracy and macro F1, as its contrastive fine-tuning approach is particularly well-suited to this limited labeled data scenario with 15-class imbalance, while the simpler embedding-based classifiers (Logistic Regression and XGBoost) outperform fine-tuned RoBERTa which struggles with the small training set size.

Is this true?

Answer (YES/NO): NO